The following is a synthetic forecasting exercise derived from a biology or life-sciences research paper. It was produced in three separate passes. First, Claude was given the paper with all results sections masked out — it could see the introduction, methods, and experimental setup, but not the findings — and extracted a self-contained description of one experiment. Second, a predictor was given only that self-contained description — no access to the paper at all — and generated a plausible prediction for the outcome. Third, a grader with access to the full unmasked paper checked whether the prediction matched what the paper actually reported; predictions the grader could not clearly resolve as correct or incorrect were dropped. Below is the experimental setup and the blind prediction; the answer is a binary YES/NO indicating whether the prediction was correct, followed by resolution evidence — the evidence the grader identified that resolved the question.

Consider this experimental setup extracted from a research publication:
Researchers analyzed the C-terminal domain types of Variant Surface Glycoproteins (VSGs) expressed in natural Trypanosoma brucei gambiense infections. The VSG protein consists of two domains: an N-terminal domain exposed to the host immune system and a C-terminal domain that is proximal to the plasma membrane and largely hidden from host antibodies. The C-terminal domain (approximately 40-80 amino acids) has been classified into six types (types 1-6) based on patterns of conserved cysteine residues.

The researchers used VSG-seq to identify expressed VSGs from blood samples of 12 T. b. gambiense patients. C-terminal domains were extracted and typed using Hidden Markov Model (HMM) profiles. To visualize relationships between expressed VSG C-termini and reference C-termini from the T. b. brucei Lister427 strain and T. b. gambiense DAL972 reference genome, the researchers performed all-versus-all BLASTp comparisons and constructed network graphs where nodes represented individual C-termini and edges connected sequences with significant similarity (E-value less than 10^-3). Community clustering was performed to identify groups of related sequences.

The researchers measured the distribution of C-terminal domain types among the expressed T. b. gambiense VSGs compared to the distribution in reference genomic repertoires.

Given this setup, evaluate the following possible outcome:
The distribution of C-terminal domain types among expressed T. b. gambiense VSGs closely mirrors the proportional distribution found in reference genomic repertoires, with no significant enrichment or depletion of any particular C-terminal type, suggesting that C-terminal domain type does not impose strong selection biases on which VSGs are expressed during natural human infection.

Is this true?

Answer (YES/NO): NO